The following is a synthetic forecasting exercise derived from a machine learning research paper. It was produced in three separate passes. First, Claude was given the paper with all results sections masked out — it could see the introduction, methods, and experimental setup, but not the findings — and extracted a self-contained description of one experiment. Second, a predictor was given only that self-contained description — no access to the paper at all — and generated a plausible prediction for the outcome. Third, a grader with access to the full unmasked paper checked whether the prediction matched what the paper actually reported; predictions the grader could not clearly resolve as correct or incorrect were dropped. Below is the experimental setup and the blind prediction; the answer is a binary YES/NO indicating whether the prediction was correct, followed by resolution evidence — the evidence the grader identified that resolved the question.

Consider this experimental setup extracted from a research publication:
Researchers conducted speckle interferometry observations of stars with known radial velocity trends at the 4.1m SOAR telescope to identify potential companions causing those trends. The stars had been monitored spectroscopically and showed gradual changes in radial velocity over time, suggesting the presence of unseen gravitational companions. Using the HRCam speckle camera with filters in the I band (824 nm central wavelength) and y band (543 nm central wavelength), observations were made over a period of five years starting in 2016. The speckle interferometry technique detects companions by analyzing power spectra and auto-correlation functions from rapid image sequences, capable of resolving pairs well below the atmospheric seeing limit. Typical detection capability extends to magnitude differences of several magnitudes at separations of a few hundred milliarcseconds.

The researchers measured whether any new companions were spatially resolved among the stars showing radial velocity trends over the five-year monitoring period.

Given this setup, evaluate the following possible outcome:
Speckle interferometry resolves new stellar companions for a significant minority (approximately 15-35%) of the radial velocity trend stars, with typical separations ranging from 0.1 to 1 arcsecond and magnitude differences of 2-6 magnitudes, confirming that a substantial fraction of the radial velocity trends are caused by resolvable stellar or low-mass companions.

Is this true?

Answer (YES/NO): NO